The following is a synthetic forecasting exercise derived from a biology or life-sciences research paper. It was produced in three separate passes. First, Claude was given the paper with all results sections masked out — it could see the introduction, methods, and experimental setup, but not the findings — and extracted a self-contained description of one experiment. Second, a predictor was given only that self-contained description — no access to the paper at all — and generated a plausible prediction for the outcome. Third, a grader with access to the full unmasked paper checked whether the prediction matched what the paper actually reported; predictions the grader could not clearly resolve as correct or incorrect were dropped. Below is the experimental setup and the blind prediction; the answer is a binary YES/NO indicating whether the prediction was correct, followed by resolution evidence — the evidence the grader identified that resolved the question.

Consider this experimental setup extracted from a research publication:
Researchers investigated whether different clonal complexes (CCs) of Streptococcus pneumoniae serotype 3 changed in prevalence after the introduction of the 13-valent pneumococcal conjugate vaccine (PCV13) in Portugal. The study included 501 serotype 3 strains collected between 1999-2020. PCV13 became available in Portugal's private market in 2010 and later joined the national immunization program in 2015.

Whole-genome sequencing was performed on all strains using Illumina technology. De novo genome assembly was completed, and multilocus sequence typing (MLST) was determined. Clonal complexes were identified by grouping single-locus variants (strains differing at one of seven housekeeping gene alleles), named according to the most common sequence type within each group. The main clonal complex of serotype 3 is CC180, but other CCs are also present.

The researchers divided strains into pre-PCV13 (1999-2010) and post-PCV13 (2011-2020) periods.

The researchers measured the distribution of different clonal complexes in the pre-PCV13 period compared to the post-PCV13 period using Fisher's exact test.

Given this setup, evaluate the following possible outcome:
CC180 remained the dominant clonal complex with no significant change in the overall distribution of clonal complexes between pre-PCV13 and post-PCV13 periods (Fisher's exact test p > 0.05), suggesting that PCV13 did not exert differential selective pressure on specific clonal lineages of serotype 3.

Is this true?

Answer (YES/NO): NO